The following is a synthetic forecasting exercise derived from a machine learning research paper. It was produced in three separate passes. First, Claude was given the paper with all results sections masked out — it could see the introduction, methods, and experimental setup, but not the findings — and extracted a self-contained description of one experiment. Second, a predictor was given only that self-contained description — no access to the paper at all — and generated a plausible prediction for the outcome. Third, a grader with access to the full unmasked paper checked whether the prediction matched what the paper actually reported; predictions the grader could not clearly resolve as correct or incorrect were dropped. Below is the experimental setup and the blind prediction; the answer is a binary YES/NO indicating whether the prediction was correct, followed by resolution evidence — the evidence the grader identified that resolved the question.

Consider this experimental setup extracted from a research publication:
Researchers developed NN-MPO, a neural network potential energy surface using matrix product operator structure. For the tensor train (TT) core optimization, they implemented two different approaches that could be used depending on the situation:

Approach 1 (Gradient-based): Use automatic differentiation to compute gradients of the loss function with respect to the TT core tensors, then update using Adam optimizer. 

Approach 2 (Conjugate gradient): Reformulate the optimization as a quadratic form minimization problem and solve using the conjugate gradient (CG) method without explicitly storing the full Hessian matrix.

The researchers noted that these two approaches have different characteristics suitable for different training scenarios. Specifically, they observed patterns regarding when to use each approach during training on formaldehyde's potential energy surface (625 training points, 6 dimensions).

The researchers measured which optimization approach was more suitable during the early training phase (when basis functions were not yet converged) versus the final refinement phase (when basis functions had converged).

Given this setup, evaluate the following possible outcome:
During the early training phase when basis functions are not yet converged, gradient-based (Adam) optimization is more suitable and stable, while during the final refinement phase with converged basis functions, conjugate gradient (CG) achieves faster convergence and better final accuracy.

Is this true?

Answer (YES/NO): YES